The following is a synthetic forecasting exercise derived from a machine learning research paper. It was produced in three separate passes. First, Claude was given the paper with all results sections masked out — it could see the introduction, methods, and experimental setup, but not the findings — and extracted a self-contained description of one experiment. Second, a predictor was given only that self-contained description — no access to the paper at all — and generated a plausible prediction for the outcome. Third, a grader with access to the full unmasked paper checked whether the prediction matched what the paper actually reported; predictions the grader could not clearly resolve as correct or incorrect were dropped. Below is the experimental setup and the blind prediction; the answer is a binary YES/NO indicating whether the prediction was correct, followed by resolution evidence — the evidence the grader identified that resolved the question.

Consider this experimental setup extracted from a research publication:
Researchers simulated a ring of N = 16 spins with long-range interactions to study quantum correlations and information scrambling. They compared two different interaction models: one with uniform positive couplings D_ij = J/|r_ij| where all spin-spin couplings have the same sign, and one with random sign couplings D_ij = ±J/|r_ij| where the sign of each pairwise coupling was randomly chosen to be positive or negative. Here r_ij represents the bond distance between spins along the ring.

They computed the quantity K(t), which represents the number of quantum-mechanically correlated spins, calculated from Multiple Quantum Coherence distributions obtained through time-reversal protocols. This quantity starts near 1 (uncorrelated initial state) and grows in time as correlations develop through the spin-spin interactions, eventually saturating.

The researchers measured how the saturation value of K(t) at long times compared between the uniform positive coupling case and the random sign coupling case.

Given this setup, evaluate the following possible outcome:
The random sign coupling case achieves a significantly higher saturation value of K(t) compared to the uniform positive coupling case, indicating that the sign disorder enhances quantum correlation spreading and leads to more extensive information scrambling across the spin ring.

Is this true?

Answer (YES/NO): NO